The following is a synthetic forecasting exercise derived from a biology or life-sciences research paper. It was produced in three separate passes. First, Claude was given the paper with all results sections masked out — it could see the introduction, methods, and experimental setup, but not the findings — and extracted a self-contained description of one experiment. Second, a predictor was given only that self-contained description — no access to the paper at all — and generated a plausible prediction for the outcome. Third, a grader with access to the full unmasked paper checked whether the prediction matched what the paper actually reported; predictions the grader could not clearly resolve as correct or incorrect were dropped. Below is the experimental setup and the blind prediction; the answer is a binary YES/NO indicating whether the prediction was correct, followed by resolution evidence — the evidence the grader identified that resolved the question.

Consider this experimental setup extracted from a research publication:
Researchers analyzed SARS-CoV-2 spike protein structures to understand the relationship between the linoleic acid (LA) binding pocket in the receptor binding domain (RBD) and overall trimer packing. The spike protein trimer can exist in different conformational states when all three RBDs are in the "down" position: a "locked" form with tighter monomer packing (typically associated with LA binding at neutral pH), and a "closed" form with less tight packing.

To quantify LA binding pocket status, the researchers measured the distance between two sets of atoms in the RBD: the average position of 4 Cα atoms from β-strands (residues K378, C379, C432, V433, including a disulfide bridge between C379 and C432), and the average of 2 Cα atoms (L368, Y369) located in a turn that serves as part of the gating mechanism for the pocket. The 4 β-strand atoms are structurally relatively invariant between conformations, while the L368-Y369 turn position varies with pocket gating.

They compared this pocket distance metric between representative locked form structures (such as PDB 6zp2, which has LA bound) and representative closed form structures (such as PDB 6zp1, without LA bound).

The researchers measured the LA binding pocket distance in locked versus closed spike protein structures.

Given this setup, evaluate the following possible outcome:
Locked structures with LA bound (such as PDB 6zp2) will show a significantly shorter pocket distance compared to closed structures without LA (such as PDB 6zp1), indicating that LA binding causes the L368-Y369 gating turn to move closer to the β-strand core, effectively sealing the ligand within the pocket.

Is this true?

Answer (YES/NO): NO